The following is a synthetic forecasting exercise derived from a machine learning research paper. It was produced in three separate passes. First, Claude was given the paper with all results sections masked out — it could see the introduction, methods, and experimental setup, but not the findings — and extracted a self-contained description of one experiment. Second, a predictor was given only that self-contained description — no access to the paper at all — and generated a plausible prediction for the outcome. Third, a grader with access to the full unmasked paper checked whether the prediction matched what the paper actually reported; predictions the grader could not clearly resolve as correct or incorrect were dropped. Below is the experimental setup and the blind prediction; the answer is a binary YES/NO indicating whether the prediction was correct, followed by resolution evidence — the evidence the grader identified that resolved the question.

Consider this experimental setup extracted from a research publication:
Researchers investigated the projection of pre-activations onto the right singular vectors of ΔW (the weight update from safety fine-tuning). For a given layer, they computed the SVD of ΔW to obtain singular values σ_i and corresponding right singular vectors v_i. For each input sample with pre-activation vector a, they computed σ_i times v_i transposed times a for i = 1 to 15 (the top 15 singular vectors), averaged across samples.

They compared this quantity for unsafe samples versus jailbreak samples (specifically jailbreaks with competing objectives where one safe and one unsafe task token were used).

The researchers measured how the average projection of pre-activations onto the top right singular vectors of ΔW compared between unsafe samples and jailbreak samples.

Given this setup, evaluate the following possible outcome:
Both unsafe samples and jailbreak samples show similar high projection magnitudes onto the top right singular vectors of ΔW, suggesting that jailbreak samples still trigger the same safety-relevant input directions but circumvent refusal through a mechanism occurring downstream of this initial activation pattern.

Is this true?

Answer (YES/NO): NO